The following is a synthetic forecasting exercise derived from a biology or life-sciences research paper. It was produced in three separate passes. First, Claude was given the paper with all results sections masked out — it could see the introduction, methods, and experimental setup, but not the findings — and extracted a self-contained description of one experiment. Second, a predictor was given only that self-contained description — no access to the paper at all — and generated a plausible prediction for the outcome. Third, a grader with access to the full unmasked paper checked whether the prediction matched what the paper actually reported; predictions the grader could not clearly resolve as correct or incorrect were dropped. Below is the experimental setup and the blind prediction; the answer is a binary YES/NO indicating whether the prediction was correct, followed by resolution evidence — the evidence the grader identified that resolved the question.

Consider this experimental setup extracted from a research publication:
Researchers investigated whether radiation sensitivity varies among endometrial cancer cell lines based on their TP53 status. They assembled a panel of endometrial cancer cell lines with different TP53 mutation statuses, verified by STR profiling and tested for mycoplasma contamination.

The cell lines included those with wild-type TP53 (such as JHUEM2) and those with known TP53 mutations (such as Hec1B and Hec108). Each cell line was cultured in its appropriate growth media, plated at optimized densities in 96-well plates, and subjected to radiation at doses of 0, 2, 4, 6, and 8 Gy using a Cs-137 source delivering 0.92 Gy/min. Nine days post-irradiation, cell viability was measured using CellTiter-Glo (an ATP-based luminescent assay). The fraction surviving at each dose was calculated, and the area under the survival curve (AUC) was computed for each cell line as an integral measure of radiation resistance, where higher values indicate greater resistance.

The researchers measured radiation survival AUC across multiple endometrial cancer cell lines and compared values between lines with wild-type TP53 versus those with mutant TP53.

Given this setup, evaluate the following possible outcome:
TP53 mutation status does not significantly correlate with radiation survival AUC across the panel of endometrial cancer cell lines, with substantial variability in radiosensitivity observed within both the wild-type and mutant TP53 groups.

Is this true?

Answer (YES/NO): NO